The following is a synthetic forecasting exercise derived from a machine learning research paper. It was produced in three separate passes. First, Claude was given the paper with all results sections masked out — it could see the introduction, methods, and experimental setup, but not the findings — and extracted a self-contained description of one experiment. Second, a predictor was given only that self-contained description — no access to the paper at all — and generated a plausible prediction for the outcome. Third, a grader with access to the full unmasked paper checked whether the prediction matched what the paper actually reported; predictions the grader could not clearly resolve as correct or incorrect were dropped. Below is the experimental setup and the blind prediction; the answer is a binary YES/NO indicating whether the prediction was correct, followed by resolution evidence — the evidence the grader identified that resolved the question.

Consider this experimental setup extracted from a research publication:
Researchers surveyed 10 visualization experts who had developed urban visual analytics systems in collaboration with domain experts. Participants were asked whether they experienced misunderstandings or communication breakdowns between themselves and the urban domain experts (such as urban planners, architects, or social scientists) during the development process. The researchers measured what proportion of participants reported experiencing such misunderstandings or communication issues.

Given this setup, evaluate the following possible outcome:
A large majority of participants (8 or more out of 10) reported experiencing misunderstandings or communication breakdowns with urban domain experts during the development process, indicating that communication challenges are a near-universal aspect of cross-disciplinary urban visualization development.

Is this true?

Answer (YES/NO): NO